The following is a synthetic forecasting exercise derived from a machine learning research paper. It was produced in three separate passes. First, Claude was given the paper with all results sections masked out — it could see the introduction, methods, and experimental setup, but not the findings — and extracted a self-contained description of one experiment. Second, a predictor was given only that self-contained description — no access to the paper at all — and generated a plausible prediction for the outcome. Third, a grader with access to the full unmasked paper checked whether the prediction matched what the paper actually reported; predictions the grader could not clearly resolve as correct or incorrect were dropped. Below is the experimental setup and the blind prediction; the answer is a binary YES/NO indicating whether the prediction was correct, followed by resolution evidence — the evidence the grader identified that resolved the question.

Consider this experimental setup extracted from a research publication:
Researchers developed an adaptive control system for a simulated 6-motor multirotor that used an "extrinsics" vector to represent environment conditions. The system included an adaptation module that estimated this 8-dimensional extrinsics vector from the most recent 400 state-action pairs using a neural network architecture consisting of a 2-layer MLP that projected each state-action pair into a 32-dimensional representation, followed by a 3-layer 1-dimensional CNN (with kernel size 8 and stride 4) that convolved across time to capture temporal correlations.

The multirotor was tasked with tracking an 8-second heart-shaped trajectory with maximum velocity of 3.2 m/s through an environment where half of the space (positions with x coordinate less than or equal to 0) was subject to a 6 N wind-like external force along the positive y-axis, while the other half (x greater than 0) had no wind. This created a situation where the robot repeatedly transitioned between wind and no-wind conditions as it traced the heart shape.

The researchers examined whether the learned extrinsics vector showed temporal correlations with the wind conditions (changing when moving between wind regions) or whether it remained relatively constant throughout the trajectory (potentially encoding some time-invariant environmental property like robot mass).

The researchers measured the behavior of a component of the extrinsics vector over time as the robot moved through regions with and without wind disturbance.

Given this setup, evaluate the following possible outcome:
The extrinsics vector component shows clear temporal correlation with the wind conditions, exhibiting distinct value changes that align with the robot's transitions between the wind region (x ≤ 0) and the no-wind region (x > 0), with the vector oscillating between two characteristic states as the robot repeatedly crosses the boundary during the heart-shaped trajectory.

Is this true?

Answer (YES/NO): YES